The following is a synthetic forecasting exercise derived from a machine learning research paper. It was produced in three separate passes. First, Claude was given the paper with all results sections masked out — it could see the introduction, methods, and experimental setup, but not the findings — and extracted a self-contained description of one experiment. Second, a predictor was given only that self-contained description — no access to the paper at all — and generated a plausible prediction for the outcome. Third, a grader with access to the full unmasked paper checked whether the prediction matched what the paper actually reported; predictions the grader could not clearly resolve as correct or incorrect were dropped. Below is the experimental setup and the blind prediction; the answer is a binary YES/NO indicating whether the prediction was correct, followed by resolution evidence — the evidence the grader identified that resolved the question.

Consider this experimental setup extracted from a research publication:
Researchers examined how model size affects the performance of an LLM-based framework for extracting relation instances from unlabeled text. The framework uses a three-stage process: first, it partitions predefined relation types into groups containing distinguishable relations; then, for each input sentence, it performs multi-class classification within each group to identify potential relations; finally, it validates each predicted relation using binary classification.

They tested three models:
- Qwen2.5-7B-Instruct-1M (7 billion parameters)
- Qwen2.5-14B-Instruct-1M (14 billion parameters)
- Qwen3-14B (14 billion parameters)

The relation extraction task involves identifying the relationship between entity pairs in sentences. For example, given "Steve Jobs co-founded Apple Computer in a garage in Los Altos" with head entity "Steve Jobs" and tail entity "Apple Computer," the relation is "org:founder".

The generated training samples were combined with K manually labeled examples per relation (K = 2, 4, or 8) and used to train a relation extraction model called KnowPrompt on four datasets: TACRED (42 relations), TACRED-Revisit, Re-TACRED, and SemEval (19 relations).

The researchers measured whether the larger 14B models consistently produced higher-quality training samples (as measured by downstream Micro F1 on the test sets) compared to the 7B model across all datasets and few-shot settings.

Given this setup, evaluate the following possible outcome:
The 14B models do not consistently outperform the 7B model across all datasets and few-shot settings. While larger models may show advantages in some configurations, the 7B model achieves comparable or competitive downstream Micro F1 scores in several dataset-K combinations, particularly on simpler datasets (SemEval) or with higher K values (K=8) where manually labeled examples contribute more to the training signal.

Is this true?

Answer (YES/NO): NO